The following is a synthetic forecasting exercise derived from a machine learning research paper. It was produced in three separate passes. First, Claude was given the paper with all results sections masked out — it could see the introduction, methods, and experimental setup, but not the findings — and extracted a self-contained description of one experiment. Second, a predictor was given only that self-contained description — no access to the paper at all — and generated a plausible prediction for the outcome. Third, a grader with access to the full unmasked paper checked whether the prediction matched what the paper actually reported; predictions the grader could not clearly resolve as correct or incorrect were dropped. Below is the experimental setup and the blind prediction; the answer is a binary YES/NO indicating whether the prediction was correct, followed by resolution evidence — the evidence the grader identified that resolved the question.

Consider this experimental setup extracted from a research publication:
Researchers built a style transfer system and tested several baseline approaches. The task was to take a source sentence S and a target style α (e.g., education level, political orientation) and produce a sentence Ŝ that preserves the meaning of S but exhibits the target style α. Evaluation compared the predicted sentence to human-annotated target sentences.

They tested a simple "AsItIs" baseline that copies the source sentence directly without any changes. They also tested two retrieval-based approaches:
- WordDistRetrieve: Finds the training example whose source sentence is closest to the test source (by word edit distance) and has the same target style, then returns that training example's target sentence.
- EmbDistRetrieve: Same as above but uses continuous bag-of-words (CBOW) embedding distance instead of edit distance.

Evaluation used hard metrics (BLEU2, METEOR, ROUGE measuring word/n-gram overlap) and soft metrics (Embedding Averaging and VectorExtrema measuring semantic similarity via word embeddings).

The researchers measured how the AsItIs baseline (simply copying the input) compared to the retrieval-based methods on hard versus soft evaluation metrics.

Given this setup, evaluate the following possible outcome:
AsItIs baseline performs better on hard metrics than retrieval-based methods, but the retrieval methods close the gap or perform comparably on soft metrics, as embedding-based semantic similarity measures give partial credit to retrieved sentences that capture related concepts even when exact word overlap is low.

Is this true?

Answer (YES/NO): NO